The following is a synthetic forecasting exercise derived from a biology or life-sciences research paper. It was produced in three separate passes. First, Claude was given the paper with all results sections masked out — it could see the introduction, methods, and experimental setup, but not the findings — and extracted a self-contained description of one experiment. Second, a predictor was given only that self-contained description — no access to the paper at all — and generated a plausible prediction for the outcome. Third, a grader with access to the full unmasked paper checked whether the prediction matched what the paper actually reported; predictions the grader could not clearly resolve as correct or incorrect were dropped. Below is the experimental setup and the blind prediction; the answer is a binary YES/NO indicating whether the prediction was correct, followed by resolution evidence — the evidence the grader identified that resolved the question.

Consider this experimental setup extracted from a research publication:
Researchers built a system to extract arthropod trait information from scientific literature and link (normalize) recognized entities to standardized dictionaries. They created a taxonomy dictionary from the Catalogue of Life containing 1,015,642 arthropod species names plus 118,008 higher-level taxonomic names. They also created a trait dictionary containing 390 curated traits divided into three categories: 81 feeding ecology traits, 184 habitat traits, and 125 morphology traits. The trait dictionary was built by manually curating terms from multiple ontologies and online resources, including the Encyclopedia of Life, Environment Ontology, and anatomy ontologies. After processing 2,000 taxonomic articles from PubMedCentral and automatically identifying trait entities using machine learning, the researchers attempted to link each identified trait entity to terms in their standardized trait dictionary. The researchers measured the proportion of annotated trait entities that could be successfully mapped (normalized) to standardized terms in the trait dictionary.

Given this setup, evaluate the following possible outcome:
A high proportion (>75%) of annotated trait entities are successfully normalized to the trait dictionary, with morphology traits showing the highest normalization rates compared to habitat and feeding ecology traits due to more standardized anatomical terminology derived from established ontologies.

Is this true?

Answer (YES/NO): NO